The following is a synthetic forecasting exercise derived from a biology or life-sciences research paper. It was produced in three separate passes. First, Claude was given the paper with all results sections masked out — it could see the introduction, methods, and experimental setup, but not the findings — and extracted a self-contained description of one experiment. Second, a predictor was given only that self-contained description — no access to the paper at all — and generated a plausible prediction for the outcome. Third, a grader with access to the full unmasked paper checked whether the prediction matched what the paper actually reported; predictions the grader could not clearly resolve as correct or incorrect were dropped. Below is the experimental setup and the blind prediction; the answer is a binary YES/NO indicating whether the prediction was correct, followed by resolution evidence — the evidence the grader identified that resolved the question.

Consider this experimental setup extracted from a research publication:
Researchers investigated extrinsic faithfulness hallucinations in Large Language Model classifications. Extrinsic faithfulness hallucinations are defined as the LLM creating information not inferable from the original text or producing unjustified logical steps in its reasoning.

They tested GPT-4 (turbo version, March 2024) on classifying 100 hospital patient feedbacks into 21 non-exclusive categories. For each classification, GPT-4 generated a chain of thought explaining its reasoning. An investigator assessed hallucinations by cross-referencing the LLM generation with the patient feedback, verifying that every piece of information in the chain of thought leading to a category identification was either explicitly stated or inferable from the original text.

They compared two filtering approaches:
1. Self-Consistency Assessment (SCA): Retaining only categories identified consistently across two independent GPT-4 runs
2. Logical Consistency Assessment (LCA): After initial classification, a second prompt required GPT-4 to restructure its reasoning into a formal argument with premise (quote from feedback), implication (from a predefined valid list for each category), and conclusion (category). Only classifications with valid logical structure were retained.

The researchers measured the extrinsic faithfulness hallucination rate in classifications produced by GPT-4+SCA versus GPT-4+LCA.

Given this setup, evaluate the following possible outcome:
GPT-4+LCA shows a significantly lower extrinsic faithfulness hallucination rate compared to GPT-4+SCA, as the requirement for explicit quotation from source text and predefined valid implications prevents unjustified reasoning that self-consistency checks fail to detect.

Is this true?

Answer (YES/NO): YES